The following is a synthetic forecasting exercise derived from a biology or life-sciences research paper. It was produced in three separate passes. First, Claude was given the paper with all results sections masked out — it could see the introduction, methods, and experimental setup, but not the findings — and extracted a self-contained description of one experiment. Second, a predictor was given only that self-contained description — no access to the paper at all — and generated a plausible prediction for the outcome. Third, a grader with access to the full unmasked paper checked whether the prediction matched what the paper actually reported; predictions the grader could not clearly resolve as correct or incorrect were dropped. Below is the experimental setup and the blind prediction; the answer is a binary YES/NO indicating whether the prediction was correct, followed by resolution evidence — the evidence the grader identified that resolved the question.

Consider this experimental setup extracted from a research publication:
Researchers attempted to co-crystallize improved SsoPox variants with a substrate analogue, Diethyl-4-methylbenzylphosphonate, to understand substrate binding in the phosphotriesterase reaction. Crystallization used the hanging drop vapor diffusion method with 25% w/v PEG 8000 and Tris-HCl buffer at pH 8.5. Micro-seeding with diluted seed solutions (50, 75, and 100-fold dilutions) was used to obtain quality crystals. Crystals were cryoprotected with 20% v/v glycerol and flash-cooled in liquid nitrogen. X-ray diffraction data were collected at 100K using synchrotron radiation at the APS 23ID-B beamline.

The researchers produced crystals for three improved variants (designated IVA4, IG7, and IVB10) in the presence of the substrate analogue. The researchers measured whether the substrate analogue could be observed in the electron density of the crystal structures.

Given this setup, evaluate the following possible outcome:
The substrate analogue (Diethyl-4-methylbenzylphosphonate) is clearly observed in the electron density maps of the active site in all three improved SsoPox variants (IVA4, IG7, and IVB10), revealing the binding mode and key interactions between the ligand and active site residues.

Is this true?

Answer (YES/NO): NO